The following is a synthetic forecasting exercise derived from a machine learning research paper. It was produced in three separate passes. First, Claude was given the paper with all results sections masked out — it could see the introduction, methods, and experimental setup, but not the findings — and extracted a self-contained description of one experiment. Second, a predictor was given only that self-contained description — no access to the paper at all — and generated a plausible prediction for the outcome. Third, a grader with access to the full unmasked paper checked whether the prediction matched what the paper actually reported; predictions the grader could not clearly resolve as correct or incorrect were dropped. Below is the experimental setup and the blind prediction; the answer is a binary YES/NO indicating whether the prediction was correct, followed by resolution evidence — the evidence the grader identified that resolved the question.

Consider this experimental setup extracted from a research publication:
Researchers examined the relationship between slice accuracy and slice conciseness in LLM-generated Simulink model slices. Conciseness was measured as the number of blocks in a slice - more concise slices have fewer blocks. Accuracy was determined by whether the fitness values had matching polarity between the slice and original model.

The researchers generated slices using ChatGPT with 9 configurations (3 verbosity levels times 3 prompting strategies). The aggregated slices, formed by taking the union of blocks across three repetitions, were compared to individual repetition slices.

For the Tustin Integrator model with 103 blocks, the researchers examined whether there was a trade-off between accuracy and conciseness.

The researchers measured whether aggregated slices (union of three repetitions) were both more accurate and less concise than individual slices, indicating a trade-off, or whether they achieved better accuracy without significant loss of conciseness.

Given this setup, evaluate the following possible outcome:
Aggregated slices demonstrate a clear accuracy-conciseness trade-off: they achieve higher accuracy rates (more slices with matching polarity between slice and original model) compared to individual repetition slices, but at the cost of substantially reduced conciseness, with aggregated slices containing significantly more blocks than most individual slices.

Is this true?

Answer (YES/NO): YES